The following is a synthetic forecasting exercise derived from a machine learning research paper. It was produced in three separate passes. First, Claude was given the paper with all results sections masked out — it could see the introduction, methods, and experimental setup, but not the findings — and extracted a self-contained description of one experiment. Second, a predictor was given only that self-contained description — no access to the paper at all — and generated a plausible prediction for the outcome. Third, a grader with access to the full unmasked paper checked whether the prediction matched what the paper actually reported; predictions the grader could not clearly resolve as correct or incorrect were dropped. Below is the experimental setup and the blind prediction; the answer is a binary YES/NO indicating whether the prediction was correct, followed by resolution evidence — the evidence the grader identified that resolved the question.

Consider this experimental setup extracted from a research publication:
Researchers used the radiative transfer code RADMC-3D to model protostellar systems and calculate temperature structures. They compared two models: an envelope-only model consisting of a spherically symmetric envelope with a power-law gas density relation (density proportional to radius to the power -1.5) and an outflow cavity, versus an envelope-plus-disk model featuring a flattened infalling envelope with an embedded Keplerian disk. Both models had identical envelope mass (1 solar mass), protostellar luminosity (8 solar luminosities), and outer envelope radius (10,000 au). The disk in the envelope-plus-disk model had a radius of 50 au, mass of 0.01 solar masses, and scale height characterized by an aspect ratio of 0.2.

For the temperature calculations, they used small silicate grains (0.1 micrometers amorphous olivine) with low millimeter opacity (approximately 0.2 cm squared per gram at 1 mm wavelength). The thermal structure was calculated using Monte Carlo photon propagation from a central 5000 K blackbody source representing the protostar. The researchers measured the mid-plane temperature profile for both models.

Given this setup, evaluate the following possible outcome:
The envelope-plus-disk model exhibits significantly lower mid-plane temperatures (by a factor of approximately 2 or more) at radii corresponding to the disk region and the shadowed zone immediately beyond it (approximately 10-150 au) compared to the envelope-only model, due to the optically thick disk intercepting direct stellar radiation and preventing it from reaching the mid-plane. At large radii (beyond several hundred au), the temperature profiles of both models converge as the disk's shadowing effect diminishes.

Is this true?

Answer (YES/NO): NO